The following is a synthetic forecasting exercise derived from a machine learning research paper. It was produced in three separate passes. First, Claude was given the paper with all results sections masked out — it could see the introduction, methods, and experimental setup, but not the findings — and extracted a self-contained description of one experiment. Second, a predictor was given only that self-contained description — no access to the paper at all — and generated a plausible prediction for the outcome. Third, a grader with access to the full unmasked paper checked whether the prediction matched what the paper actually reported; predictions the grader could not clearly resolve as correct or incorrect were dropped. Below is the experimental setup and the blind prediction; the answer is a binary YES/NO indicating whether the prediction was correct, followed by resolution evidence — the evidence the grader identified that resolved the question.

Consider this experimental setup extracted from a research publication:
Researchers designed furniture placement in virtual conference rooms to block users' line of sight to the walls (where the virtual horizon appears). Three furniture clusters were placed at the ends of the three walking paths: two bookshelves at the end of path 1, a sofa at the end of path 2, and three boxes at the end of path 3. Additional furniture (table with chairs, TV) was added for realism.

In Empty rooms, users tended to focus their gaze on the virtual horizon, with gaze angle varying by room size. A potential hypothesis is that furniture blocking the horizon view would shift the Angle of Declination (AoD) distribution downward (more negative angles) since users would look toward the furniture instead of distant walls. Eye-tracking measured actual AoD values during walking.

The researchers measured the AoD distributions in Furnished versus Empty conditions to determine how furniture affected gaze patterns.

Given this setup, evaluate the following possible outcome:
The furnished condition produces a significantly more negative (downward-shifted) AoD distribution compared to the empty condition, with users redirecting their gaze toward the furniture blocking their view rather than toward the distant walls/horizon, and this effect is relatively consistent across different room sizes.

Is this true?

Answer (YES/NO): NO